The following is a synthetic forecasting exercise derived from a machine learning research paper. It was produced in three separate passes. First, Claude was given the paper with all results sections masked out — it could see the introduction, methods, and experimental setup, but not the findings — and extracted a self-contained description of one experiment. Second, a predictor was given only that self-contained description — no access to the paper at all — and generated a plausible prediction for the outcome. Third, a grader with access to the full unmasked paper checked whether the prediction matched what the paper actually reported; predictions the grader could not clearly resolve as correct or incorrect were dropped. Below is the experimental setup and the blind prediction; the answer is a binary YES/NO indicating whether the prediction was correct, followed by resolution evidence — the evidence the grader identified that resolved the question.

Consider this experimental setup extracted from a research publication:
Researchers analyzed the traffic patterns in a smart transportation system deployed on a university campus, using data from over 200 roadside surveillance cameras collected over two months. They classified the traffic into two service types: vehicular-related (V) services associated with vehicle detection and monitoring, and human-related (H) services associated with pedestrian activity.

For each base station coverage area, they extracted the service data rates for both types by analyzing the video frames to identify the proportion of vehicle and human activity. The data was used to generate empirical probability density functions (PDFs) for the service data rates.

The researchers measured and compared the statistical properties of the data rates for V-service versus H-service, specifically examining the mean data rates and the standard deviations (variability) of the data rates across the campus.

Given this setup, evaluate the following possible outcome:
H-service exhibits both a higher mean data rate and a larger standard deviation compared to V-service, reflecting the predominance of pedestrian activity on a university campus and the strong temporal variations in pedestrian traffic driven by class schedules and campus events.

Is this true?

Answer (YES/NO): NO